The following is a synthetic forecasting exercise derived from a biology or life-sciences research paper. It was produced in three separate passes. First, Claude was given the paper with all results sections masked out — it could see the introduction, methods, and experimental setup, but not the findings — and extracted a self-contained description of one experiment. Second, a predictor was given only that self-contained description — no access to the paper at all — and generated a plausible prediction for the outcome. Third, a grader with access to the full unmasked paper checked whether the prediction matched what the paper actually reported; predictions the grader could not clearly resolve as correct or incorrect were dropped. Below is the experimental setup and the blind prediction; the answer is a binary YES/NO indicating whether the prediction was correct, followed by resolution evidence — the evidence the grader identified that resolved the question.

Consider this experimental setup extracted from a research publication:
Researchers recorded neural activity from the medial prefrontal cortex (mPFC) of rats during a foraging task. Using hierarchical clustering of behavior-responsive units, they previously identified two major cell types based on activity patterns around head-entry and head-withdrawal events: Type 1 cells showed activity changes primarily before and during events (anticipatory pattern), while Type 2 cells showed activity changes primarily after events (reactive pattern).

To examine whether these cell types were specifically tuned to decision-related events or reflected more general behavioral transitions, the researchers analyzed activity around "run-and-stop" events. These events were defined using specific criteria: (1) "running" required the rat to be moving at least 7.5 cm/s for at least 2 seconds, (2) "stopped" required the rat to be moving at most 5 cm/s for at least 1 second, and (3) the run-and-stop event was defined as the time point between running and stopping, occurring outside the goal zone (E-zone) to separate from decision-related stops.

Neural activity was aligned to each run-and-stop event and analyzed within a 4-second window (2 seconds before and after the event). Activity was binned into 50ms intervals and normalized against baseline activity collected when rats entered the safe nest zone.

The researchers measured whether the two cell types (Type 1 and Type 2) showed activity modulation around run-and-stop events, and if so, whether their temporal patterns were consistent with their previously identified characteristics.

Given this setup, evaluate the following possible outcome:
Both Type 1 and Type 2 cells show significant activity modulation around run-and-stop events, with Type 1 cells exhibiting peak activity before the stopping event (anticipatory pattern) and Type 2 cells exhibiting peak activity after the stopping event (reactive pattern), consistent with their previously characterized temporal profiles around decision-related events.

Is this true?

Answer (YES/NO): NO